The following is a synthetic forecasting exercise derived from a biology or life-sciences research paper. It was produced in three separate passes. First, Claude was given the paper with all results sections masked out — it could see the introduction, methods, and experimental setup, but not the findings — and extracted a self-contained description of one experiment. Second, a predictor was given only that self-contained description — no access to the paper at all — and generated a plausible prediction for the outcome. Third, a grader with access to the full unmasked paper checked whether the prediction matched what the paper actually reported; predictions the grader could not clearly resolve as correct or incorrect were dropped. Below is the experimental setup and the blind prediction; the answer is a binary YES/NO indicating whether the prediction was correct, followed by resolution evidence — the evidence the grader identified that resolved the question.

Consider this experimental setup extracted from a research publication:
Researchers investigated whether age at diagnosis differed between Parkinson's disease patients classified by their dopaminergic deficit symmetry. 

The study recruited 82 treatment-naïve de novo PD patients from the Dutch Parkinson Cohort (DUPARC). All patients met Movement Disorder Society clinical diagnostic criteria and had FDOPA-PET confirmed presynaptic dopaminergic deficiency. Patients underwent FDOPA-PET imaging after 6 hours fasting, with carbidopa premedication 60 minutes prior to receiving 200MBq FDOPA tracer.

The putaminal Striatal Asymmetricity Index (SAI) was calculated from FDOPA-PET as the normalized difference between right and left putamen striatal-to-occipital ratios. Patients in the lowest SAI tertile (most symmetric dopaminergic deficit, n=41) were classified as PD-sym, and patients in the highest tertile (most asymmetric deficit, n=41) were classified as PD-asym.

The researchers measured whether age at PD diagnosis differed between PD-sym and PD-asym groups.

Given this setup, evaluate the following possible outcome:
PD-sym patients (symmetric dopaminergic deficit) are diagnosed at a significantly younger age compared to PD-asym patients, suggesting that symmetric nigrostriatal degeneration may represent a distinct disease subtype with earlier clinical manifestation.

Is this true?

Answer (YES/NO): NO